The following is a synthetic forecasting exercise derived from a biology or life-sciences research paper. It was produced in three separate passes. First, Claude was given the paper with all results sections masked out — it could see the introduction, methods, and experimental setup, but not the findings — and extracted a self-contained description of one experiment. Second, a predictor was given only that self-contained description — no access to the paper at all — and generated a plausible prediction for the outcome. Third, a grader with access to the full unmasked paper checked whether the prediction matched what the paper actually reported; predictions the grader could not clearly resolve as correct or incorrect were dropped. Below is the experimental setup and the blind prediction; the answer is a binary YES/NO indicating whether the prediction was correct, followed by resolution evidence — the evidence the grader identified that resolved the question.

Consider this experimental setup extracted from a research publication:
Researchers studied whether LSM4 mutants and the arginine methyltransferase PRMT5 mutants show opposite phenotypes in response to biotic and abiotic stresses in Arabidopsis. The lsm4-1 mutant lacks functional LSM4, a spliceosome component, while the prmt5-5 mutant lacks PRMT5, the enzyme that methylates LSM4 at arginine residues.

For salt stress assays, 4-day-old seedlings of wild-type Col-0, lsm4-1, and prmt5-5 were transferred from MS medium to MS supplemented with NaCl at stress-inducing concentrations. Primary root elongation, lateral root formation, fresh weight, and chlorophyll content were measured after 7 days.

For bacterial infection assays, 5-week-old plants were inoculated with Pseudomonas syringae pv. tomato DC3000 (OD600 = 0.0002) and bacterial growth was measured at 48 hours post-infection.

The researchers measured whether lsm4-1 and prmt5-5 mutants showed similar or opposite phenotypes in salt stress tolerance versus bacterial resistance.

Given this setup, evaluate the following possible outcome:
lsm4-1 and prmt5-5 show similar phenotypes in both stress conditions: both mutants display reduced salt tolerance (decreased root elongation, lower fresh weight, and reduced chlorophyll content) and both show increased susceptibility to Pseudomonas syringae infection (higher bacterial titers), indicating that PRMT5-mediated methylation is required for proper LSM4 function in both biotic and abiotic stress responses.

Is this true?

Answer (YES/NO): NO